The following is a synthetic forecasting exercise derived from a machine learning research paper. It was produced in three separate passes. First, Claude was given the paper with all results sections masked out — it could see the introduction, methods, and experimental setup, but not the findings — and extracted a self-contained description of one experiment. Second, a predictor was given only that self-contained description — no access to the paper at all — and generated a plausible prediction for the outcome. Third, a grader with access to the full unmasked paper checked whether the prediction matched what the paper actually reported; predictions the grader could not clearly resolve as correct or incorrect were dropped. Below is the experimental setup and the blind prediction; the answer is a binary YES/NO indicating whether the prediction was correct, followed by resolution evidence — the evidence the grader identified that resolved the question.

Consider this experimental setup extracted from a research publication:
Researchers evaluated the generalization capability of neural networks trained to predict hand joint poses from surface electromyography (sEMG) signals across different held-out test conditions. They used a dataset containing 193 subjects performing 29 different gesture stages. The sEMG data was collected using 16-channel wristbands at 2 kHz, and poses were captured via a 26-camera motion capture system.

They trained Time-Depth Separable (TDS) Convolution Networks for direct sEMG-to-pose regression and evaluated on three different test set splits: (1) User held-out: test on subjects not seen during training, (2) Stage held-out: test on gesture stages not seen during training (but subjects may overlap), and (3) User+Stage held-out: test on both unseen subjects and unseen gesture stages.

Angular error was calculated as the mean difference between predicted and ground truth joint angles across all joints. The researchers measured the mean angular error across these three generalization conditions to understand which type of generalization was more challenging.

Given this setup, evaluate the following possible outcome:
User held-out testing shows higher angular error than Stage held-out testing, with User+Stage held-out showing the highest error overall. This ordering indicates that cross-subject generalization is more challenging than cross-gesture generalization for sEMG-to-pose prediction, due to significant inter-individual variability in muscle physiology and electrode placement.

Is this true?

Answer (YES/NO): NO